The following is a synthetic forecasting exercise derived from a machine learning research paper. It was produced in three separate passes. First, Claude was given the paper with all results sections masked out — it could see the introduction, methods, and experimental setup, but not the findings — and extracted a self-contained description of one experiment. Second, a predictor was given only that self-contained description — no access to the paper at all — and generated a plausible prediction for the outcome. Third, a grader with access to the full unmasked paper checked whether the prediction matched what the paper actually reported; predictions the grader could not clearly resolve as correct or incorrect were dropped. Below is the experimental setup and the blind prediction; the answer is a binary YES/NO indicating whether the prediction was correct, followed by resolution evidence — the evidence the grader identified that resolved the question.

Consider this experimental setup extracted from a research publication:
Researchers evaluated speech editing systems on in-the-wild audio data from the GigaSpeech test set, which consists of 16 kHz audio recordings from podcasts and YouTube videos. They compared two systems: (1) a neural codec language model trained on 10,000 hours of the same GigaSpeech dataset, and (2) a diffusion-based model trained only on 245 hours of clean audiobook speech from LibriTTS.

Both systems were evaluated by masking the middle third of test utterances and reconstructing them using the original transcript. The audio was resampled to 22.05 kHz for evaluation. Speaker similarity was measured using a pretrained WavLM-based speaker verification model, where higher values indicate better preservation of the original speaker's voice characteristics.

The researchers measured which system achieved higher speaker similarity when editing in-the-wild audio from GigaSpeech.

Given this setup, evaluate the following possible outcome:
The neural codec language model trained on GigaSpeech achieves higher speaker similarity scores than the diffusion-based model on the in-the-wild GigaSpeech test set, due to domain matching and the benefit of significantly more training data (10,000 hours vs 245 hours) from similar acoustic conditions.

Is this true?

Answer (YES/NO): YES